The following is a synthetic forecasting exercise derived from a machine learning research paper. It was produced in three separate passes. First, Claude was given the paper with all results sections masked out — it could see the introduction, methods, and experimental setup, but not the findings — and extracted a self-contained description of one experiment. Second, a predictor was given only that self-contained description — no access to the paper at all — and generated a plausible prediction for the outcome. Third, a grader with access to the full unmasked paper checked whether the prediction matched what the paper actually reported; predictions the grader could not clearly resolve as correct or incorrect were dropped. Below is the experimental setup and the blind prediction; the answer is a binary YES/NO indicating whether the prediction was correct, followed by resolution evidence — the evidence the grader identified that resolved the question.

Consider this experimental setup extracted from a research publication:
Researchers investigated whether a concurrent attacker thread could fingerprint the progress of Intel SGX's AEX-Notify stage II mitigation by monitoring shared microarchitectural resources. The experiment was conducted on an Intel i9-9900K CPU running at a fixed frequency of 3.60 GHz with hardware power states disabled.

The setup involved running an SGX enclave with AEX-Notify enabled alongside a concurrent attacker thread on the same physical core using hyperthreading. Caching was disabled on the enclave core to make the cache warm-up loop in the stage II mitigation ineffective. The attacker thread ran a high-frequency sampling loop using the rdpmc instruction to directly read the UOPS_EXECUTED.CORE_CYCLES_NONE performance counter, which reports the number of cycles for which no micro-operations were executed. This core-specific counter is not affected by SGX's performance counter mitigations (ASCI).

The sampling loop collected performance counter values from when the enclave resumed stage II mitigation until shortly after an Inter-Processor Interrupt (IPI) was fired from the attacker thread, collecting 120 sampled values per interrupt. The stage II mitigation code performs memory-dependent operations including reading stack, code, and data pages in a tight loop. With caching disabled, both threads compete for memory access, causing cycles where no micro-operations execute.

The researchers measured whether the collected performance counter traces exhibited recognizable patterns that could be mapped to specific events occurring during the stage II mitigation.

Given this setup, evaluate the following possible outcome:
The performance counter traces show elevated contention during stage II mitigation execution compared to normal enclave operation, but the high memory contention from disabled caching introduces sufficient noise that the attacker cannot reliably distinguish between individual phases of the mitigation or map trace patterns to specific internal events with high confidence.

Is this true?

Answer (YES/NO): NO